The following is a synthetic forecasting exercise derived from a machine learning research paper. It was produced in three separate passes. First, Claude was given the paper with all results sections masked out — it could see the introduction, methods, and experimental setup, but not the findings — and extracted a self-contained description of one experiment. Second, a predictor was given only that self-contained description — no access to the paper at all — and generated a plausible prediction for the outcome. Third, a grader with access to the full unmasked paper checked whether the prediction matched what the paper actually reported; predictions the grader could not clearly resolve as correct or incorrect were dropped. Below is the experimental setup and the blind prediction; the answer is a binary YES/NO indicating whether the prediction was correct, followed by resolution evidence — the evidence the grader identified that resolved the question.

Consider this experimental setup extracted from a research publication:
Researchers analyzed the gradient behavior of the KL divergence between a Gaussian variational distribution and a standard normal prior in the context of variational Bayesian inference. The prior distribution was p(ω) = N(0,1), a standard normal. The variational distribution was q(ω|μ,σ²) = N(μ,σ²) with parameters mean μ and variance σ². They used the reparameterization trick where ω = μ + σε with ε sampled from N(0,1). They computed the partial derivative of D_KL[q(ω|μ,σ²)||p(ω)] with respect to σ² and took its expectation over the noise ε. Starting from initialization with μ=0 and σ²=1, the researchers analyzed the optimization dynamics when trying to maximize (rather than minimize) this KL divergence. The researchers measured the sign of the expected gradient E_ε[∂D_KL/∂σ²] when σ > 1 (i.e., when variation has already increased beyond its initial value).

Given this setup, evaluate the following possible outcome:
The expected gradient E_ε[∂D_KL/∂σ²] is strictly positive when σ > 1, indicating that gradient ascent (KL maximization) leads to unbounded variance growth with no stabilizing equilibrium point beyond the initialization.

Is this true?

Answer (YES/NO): YES